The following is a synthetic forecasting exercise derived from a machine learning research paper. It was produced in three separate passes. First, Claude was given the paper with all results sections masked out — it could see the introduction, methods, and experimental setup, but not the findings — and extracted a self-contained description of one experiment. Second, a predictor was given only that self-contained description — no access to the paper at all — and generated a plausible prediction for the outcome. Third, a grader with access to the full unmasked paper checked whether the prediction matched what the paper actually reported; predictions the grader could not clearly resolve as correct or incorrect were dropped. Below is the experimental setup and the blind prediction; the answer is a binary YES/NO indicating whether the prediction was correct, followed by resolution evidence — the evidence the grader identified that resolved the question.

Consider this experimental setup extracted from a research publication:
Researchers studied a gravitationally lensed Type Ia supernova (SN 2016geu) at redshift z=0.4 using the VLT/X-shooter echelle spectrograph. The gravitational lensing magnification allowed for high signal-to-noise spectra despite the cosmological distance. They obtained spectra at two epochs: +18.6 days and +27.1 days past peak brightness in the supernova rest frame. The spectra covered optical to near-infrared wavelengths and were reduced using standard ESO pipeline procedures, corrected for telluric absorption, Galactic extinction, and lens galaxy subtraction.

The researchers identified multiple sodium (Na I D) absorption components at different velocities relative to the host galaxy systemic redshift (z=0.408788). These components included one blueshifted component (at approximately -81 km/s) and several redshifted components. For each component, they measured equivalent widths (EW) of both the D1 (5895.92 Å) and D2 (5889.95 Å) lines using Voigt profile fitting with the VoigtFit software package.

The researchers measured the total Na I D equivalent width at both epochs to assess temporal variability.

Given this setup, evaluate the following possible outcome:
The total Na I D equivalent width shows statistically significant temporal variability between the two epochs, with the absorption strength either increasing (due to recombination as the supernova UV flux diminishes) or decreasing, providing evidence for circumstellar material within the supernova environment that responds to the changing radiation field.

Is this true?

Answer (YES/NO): NO